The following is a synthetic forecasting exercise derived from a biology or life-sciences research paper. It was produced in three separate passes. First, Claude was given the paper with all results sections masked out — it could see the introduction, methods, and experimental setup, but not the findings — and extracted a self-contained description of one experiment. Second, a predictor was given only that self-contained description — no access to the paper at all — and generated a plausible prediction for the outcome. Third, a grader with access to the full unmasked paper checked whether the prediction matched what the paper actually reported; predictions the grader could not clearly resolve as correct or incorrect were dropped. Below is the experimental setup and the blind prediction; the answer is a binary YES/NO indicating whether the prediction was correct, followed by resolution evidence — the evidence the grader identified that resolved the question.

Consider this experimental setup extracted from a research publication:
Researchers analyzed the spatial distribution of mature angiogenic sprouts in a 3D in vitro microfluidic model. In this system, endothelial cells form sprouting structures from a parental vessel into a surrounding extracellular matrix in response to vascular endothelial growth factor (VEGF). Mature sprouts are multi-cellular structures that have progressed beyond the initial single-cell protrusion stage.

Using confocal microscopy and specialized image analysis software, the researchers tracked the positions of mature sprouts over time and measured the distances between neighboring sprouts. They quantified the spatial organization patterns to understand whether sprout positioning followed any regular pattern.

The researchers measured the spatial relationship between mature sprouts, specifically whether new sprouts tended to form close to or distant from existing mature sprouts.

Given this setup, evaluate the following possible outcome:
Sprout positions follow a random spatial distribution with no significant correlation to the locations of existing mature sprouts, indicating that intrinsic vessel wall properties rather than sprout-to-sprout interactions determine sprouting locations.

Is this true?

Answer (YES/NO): NO